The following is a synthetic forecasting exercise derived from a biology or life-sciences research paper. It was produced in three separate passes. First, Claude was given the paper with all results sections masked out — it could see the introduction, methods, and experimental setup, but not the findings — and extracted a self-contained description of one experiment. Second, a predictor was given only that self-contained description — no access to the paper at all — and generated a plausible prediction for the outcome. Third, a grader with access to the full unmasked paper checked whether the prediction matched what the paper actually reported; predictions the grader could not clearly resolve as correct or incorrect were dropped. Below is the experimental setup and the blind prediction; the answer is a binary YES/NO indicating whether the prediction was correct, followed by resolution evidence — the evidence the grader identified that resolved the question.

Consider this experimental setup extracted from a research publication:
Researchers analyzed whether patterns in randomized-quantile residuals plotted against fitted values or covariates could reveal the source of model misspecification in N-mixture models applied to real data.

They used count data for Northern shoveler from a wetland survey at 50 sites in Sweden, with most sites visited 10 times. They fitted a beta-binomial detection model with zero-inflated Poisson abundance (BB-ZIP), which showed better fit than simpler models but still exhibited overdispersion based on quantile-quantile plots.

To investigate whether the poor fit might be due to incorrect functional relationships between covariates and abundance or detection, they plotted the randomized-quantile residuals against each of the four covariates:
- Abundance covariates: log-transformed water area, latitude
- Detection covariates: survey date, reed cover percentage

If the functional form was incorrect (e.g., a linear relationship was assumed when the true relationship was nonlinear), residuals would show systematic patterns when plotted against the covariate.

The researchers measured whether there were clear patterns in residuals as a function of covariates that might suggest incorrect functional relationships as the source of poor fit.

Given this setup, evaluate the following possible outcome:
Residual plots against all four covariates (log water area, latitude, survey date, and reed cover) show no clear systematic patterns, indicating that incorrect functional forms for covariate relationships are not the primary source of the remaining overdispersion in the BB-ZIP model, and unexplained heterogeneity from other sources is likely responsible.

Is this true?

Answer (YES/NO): YES